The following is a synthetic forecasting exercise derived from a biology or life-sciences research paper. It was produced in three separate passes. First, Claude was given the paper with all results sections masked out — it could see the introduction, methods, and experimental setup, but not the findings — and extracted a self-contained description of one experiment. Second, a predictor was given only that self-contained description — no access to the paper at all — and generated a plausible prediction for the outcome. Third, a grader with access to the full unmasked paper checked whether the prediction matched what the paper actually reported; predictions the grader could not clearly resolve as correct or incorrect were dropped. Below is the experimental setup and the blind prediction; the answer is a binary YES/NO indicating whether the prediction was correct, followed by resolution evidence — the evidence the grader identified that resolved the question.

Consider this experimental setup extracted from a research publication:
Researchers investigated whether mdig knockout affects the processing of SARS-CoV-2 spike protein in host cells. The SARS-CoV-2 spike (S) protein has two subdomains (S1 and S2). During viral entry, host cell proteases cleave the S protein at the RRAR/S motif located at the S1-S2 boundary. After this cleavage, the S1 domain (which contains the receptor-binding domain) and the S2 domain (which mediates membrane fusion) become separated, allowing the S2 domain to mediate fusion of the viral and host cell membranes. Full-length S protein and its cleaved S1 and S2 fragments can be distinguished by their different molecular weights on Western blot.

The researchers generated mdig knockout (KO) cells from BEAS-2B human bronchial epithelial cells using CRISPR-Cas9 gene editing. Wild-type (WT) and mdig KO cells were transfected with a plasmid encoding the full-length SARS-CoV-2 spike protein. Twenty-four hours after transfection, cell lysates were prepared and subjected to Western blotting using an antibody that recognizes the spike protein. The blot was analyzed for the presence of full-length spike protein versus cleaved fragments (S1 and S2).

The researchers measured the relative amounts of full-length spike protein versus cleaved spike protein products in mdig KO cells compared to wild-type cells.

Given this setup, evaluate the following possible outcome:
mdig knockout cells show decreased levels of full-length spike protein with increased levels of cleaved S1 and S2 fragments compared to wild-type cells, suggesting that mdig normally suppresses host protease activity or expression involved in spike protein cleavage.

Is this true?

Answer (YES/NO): NO